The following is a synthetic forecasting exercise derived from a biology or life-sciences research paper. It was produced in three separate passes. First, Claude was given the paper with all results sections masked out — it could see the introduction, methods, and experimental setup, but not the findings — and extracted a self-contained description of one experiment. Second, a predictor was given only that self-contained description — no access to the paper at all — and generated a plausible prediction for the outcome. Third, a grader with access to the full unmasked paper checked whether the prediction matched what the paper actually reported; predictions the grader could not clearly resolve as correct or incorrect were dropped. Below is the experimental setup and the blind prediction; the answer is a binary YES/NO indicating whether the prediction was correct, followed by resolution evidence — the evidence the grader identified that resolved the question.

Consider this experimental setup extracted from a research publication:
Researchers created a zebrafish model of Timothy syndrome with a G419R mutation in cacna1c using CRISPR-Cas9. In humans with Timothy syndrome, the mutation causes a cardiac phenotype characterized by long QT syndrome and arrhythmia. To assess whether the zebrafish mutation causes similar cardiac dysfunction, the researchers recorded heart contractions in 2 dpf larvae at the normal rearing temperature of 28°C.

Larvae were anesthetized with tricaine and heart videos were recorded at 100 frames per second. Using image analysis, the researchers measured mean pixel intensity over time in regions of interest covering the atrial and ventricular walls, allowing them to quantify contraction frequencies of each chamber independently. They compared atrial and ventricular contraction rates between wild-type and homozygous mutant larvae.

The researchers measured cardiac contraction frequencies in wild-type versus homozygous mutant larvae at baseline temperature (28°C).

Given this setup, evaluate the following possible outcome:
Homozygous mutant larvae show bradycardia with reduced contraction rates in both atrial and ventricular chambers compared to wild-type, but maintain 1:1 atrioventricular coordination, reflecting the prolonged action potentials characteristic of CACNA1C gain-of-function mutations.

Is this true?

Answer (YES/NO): YES